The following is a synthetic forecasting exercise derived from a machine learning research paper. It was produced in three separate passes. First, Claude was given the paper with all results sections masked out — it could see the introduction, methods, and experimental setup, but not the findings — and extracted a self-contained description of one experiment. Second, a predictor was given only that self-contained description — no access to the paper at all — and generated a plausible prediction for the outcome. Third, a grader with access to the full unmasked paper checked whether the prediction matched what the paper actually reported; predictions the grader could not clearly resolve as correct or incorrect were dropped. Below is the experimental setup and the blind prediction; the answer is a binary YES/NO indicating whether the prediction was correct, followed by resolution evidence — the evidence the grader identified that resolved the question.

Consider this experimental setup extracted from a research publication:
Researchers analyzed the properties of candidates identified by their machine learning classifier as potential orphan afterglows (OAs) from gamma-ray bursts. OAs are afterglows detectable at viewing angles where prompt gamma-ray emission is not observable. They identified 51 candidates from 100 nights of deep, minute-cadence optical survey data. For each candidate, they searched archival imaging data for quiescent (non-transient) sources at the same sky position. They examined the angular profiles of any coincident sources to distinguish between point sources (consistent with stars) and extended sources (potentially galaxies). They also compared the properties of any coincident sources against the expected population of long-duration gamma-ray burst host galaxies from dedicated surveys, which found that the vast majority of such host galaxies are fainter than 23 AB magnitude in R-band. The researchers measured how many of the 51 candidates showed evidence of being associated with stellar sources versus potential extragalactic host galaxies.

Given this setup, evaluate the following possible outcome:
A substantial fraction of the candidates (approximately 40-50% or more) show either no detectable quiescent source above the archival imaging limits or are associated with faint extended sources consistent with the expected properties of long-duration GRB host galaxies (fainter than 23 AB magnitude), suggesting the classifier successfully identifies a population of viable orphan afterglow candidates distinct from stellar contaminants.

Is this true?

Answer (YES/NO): NO